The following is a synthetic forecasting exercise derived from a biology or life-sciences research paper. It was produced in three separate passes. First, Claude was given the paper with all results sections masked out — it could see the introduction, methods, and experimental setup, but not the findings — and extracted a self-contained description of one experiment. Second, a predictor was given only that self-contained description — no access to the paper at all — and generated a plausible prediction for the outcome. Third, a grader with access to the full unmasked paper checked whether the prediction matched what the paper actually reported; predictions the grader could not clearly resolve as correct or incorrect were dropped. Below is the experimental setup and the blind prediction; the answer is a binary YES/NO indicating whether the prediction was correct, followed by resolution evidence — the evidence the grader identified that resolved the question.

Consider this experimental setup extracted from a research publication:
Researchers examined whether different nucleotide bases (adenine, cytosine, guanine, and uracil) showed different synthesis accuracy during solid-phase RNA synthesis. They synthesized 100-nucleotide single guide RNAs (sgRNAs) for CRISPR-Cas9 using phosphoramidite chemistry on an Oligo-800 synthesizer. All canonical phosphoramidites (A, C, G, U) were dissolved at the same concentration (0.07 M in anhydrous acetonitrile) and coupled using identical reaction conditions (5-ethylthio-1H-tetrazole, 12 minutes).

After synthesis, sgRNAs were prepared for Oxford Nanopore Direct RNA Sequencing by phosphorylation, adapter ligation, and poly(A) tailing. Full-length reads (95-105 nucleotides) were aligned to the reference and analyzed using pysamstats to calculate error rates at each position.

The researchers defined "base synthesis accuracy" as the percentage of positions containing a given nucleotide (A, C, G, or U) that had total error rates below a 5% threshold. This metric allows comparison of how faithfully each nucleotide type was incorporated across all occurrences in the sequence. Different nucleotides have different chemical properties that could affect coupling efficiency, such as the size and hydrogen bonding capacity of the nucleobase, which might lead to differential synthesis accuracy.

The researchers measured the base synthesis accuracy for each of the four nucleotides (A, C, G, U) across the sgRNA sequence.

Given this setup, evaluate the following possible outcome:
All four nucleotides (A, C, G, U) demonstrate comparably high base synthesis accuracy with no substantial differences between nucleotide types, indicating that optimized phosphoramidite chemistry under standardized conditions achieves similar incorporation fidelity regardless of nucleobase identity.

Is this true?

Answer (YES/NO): YES